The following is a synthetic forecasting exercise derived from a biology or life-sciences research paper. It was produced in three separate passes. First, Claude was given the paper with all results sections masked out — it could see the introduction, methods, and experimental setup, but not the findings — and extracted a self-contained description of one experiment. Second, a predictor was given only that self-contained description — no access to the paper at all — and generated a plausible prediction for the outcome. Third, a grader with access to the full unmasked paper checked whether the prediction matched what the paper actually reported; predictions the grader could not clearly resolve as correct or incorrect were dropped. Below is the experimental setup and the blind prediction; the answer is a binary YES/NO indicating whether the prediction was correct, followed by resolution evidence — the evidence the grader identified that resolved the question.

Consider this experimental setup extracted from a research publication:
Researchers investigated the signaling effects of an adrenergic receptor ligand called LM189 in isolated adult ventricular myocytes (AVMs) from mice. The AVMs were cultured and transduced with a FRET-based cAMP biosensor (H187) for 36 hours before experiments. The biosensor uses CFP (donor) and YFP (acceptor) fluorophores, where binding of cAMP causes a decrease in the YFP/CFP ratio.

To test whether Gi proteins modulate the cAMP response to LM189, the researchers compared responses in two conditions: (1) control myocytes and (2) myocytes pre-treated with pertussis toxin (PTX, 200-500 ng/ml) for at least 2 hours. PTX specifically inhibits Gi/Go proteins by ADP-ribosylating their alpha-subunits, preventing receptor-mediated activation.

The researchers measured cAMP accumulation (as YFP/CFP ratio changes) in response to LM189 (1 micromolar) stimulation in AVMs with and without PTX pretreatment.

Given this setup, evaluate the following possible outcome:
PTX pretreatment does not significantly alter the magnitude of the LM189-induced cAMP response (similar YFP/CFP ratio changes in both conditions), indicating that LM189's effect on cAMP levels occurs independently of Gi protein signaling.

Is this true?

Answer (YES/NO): NO